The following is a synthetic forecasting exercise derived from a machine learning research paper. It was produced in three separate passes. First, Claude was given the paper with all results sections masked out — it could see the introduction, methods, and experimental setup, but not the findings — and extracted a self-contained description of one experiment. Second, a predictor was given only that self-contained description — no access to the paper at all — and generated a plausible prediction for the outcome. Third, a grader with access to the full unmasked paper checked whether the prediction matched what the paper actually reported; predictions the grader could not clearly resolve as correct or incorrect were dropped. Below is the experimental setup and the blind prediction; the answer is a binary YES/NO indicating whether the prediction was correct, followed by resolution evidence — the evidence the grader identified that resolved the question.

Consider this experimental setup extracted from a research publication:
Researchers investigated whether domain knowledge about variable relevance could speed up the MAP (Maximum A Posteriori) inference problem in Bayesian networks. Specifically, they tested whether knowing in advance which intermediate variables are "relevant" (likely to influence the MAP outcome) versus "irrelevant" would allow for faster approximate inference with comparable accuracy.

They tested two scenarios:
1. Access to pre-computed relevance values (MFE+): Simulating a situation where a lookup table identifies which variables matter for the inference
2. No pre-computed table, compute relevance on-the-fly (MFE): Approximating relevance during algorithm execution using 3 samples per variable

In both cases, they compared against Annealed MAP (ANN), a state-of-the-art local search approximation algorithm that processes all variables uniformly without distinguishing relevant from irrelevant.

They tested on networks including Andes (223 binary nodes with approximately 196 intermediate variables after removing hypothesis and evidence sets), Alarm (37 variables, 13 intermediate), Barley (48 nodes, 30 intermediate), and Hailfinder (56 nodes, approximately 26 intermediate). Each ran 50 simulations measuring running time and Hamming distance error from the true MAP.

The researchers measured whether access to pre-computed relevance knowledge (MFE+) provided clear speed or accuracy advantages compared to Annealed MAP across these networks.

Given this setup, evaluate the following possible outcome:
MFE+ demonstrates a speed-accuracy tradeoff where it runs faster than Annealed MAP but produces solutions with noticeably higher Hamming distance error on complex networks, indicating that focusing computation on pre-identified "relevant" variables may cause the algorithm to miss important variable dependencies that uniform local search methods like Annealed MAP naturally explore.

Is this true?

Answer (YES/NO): YES